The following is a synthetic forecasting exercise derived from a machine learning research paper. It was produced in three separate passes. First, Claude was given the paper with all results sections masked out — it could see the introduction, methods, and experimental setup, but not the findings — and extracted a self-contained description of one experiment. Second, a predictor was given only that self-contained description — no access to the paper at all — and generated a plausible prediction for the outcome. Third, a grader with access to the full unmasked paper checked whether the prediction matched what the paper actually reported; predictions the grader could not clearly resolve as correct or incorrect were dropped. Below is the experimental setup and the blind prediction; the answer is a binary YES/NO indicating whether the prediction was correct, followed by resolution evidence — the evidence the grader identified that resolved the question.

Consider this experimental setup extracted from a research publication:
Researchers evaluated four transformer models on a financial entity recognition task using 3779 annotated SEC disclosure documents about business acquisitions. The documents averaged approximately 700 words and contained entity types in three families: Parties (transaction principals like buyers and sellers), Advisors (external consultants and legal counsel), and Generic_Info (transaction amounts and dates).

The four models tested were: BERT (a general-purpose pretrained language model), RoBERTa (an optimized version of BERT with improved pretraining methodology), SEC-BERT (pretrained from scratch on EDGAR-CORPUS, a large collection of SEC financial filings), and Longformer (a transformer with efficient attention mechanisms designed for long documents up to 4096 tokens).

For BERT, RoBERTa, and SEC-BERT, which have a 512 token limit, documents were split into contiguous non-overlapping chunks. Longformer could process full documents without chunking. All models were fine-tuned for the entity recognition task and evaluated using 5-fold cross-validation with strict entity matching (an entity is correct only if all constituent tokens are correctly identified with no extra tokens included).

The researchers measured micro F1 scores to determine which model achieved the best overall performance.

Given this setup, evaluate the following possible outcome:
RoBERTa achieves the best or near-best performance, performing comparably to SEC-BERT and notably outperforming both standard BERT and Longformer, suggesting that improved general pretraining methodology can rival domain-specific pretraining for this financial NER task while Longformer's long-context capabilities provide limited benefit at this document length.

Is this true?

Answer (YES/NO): NO